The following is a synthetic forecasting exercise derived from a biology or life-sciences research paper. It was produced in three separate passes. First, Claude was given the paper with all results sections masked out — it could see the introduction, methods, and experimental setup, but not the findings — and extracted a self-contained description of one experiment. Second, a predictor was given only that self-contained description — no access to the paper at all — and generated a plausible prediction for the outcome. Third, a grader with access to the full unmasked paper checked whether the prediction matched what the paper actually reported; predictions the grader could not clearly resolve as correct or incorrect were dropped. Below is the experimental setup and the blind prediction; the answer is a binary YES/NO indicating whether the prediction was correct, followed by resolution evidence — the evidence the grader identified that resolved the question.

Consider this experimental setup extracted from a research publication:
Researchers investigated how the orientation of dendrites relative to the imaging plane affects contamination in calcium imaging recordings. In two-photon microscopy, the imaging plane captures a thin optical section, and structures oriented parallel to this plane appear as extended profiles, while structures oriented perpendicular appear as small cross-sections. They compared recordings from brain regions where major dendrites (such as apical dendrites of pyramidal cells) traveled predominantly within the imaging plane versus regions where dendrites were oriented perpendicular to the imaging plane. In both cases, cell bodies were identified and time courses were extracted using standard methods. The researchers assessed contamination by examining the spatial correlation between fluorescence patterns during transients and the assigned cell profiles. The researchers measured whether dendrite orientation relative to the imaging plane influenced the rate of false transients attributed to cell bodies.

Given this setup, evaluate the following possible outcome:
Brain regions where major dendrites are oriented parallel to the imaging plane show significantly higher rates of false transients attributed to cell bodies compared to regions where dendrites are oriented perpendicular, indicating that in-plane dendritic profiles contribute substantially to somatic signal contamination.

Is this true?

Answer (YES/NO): YES